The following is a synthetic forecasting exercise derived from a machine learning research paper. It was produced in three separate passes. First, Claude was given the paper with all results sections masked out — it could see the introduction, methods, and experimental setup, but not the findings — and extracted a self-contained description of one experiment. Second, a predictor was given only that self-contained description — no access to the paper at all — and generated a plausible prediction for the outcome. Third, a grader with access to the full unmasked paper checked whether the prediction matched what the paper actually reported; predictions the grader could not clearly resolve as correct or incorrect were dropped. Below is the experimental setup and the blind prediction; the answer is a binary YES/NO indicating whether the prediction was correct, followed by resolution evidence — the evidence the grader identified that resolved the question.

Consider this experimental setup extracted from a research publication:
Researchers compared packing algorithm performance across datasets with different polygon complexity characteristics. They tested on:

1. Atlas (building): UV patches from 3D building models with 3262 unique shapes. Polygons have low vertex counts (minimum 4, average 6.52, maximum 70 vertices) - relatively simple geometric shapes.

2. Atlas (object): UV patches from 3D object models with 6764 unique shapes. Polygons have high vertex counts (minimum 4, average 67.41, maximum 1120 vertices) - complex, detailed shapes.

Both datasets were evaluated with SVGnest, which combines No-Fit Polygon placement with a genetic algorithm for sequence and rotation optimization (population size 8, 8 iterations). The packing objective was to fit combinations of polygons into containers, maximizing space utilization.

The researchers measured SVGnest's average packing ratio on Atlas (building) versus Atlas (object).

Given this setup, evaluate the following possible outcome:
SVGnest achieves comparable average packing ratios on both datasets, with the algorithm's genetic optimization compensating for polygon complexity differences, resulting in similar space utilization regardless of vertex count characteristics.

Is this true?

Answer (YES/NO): NO